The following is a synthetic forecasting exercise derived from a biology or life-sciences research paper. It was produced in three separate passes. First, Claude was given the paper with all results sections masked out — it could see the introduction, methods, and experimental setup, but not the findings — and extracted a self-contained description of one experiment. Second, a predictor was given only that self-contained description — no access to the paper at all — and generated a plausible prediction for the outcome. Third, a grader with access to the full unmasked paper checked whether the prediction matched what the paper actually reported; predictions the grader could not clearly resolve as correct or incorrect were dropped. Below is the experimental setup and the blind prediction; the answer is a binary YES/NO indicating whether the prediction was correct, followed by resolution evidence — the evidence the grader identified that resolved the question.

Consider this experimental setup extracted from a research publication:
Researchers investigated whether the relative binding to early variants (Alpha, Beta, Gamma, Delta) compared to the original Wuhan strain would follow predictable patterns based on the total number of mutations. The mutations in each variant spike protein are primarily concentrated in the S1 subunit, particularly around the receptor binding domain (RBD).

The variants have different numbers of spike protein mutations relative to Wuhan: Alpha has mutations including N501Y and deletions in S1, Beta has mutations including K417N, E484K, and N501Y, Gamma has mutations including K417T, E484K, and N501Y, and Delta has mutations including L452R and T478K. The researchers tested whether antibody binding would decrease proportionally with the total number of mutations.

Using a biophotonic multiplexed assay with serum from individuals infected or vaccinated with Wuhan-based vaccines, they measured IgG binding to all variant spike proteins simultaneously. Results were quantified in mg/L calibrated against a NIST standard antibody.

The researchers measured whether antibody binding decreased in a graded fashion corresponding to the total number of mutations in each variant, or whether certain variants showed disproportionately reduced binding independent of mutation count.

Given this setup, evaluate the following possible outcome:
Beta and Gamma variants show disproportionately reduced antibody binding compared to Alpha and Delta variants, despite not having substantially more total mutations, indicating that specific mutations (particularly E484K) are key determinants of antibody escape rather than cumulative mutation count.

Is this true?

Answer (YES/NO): NO